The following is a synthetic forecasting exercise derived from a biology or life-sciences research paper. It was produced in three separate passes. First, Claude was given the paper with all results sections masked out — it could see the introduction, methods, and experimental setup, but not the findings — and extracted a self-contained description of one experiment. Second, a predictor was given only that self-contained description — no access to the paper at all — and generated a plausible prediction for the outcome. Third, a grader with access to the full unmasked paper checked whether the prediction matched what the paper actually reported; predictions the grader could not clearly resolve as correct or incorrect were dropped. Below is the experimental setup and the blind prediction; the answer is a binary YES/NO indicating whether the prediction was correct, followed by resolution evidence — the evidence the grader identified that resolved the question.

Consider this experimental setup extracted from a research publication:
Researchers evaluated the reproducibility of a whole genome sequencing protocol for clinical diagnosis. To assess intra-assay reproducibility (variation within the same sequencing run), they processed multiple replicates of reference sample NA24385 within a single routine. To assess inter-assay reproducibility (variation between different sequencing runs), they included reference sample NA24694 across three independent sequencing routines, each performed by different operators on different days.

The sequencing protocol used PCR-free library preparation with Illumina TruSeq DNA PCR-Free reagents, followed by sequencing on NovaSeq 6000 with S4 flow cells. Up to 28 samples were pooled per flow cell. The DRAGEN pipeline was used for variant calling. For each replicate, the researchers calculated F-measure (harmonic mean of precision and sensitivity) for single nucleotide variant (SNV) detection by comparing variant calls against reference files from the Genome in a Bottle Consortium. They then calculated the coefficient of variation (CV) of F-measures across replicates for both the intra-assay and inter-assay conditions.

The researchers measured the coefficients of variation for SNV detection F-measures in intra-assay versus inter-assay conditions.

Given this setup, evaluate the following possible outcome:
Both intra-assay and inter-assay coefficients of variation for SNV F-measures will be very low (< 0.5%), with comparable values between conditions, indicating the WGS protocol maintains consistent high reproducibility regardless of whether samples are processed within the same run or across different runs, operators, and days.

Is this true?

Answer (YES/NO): YES